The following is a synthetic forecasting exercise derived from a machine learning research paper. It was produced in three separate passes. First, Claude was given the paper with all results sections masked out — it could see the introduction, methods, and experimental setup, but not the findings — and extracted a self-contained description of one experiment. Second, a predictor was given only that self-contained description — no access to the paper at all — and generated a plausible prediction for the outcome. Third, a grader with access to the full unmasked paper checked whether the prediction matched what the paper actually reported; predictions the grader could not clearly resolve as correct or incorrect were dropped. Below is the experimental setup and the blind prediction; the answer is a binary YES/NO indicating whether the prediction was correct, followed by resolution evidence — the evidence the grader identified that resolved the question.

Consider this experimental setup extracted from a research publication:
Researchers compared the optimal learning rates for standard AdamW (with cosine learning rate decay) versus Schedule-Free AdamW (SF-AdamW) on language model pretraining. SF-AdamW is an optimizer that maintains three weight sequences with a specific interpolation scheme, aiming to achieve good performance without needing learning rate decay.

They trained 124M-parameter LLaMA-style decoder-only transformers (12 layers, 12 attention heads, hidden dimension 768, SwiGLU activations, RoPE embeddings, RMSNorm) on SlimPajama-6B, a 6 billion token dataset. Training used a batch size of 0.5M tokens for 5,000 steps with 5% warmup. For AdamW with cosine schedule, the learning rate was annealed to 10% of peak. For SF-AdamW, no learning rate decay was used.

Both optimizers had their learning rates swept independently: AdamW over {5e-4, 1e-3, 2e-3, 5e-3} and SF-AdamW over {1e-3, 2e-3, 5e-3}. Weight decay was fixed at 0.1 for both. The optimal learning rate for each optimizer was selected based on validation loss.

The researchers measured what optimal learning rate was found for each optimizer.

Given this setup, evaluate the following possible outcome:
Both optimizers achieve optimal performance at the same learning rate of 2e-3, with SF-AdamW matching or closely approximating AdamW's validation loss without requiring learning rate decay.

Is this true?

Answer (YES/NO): NO